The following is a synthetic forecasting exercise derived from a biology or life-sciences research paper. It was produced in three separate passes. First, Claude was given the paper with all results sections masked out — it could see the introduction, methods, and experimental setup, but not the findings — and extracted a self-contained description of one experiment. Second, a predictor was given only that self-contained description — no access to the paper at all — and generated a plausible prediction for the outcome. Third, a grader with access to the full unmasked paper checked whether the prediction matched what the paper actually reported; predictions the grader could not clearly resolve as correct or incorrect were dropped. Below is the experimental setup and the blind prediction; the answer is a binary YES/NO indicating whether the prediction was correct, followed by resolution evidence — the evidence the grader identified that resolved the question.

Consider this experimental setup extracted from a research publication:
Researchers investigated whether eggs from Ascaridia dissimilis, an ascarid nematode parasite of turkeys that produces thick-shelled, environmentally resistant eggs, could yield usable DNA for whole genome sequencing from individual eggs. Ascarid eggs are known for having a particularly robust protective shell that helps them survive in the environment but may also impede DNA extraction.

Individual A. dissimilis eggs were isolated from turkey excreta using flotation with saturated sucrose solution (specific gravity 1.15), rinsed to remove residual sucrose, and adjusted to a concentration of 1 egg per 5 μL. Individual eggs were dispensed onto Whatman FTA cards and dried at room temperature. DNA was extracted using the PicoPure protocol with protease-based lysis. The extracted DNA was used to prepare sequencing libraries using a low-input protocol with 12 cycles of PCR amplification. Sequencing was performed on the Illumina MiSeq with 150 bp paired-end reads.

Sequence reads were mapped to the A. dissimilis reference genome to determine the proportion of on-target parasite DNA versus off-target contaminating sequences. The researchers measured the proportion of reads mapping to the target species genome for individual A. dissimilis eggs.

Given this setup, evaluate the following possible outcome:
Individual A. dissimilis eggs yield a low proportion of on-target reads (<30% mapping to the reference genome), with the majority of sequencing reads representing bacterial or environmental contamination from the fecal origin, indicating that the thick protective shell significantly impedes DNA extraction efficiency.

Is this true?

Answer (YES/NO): YES